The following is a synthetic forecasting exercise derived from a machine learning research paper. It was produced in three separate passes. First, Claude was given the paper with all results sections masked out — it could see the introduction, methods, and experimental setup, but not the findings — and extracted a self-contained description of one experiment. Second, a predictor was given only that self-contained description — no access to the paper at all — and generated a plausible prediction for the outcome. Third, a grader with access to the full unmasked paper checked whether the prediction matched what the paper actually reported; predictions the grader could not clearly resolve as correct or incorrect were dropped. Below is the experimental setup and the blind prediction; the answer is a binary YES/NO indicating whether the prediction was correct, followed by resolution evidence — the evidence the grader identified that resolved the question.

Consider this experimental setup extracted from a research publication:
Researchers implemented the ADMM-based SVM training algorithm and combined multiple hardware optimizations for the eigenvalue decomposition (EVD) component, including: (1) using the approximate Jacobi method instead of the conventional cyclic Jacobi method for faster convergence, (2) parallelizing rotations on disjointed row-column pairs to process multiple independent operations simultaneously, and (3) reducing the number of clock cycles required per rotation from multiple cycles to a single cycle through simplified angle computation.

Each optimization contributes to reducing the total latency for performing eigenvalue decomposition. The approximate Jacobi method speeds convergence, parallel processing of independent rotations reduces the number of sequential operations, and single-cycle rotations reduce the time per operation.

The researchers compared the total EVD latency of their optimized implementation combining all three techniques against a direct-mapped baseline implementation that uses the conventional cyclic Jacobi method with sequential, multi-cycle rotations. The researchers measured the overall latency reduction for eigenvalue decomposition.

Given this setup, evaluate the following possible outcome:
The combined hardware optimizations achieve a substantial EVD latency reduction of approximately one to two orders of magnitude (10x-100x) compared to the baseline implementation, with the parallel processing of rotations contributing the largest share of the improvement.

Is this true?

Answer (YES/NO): NO